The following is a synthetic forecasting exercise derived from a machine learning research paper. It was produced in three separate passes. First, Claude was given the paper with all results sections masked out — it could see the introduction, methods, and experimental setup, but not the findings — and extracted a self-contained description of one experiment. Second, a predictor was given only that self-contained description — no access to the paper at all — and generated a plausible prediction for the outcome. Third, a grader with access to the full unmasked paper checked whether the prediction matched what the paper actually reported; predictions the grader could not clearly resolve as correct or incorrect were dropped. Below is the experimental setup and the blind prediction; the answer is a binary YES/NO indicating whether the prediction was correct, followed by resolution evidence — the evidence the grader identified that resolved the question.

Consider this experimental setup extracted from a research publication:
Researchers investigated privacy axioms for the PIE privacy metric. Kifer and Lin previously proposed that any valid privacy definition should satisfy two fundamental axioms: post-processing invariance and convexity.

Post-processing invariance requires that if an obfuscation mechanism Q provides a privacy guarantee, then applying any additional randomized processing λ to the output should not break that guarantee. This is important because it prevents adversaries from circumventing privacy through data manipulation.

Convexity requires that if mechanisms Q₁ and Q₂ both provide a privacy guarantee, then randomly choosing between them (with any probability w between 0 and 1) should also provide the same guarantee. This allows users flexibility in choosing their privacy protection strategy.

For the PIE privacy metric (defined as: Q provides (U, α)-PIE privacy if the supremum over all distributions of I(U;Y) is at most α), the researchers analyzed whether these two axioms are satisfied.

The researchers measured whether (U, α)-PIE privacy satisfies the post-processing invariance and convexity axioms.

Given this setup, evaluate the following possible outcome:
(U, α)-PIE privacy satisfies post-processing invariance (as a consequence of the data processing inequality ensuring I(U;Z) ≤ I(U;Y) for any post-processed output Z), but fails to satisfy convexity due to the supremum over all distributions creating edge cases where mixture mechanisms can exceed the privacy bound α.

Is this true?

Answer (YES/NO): NO